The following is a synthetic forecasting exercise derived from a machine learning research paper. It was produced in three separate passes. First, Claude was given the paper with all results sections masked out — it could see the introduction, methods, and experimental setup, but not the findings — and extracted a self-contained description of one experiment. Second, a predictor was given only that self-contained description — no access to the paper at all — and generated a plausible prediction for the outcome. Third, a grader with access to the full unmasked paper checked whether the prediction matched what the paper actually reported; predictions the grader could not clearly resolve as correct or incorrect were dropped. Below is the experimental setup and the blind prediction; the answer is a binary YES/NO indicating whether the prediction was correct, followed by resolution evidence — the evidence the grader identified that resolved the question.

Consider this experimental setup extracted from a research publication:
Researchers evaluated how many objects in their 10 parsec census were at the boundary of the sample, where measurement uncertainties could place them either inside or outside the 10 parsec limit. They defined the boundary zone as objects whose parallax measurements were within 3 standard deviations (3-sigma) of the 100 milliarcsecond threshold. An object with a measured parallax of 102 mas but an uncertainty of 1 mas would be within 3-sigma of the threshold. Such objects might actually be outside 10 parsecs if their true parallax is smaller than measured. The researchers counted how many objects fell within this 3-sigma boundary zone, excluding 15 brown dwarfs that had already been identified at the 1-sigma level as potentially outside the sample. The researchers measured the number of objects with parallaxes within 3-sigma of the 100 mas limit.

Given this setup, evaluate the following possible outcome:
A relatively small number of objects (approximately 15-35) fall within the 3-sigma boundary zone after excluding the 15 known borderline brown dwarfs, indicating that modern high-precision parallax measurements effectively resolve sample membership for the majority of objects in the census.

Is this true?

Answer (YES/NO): YES